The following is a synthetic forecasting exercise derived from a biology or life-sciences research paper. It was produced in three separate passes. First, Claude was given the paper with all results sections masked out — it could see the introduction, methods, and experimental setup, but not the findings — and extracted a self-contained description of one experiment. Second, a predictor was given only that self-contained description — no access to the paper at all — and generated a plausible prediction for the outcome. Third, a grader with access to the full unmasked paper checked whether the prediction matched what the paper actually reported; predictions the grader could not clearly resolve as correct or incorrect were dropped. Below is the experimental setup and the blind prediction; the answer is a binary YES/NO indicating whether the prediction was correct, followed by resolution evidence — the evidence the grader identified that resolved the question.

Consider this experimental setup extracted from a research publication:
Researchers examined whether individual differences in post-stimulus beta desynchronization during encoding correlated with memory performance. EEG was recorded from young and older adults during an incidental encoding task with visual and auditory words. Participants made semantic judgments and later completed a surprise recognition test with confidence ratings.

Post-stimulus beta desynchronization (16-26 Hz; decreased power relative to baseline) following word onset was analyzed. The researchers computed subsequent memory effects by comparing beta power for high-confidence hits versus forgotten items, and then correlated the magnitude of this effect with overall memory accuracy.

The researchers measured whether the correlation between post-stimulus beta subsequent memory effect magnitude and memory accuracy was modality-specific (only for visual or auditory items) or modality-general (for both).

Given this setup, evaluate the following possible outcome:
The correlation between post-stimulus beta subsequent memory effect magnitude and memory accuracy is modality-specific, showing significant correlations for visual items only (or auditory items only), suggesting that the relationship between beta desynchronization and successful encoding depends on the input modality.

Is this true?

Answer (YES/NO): YES